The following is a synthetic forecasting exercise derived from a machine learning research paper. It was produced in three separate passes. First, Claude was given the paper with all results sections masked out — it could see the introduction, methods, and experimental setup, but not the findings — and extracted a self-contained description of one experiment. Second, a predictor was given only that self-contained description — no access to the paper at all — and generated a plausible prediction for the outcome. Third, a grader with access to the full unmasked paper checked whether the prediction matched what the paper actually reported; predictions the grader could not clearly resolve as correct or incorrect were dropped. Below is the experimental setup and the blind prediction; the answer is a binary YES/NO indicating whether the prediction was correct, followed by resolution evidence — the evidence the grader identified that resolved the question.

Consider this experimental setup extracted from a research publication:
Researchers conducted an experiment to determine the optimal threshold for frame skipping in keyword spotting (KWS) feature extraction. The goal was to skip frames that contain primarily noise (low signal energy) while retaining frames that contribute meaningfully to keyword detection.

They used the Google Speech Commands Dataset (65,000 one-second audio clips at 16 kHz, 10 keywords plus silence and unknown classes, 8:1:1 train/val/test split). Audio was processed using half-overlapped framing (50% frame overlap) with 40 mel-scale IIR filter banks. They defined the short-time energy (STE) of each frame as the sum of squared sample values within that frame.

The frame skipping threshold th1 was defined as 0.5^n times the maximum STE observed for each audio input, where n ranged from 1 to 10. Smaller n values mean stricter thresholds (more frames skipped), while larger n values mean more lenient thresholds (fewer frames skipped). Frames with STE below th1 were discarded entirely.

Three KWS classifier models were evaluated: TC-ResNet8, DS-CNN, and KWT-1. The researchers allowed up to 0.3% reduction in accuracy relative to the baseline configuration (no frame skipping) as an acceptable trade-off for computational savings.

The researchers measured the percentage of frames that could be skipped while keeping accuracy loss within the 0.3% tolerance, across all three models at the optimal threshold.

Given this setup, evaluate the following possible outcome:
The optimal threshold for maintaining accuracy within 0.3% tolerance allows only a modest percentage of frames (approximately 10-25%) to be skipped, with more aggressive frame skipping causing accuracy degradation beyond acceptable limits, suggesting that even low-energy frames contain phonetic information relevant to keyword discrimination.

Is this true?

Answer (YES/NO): NO